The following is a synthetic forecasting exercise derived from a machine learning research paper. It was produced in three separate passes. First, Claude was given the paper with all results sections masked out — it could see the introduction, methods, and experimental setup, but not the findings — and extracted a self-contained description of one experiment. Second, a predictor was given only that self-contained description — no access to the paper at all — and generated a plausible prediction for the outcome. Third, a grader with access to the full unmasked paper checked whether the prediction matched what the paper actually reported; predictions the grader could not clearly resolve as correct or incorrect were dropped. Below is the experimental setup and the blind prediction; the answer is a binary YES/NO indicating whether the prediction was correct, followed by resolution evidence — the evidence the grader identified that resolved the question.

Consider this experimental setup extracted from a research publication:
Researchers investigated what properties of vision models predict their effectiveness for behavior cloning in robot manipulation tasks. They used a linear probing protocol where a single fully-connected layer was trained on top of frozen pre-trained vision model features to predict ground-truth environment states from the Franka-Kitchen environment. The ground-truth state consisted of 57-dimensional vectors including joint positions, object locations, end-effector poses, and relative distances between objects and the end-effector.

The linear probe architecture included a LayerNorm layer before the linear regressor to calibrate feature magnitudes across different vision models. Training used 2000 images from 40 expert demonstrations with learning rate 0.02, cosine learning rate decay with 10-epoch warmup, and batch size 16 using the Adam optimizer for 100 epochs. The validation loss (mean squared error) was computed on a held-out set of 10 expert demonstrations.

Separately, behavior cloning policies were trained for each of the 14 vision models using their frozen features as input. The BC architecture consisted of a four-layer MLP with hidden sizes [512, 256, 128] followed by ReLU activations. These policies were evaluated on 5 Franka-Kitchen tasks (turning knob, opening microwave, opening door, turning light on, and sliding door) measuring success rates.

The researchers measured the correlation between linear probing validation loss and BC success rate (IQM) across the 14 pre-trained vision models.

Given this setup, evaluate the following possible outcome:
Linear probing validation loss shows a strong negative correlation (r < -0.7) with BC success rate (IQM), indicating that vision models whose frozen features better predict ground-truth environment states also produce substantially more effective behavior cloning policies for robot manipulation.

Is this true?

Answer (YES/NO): YES